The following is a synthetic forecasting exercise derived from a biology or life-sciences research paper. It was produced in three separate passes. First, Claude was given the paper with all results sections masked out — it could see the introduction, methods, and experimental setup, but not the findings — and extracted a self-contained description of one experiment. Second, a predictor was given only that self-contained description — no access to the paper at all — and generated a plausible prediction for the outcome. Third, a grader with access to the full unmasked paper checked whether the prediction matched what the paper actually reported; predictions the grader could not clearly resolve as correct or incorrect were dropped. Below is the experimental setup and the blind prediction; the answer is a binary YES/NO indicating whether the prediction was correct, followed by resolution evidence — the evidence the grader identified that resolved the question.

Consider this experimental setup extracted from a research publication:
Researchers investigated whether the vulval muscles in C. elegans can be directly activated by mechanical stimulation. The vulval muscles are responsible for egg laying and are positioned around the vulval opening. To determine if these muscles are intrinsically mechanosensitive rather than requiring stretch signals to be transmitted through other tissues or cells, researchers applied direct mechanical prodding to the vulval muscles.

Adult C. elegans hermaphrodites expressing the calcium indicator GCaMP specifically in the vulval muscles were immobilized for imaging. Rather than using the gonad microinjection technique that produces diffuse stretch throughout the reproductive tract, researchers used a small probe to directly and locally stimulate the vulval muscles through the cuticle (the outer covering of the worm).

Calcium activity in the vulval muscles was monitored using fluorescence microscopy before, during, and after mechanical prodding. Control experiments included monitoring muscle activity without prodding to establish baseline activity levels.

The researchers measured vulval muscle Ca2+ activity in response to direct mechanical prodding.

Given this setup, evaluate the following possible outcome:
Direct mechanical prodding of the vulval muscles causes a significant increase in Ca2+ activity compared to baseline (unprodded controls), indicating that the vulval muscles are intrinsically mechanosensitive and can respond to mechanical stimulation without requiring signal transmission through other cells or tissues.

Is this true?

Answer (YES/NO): YES